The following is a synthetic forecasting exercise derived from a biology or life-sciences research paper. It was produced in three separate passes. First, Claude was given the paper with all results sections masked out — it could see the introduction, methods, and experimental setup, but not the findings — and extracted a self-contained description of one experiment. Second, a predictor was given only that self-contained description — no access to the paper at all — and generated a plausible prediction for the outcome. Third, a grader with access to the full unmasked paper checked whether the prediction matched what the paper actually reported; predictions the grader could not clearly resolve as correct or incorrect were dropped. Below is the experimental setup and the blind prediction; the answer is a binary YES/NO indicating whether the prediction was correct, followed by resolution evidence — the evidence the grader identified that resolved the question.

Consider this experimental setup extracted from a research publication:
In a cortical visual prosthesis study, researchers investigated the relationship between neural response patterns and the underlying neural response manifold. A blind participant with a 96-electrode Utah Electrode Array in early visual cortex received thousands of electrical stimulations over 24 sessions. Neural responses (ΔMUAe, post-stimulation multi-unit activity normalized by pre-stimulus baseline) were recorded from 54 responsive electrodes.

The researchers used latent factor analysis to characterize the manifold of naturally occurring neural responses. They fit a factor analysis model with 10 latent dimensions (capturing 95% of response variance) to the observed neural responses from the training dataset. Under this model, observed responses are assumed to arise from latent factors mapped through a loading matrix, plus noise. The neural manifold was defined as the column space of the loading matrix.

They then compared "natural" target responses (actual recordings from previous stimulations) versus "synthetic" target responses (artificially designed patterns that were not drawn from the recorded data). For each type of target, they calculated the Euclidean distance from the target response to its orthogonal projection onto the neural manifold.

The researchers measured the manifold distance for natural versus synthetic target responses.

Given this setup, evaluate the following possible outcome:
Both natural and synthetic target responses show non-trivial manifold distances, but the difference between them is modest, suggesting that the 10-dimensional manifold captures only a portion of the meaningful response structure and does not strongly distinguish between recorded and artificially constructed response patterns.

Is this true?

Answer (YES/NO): NO